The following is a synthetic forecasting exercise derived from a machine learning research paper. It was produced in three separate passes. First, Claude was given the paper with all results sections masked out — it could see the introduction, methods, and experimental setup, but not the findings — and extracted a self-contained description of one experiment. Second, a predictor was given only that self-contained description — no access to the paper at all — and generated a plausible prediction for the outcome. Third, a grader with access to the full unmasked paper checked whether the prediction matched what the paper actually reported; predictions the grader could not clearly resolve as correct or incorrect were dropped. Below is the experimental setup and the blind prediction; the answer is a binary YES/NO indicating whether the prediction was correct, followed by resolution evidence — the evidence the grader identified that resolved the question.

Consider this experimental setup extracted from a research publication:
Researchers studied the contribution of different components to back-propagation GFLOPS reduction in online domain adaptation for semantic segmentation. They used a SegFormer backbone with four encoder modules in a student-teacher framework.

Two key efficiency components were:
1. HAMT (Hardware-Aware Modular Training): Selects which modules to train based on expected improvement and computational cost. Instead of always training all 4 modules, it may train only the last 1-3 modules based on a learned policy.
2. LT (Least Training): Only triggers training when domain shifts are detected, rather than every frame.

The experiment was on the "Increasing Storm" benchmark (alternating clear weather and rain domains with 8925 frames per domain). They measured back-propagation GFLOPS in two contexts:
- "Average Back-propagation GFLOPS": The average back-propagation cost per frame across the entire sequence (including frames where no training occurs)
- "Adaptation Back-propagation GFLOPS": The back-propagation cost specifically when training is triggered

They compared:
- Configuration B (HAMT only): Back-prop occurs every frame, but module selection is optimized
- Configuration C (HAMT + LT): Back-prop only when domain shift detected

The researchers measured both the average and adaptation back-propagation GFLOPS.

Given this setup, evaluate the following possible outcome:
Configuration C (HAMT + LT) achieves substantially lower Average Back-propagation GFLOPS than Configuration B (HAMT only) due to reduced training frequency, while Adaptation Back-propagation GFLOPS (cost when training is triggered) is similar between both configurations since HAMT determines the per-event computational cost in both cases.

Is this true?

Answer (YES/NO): YES